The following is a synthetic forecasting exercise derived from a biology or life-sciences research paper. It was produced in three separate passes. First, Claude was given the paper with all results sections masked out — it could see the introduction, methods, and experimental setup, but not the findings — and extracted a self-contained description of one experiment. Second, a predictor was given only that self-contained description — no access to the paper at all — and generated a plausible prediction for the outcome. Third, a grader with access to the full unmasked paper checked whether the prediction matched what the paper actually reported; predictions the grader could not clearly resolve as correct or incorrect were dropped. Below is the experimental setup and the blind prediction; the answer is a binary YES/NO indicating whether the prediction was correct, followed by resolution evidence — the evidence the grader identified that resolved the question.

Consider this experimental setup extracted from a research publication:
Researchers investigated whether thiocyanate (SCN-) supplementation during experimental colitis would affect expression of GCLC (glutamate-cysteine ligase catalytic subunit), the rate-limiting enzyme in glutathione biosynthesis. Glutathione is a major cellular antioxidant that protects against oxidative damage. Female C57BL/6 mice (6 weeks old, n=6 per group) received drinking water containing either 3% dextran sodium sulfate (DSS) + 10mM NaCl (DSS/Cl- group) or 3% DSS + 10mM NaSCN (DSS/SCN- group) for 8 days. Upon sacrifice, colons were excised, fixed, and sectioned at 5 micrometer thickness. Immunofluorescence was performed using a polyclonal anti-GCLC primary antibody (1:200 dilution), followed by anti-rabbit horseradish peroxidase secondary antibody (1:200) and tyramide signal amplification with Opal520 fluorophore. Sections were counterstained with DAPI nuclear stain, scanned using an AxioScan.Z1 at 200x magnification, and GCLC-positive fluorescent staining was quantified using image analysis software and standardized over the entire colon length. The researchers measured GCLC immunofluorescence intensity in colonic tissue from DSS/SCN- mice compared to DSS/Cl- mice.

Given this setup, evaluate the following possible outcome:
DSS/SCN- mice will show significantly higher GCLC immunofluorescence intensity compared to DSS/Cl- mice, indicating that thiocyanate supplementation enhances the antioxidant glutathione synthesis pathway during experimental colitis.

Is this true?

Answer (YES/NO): YES